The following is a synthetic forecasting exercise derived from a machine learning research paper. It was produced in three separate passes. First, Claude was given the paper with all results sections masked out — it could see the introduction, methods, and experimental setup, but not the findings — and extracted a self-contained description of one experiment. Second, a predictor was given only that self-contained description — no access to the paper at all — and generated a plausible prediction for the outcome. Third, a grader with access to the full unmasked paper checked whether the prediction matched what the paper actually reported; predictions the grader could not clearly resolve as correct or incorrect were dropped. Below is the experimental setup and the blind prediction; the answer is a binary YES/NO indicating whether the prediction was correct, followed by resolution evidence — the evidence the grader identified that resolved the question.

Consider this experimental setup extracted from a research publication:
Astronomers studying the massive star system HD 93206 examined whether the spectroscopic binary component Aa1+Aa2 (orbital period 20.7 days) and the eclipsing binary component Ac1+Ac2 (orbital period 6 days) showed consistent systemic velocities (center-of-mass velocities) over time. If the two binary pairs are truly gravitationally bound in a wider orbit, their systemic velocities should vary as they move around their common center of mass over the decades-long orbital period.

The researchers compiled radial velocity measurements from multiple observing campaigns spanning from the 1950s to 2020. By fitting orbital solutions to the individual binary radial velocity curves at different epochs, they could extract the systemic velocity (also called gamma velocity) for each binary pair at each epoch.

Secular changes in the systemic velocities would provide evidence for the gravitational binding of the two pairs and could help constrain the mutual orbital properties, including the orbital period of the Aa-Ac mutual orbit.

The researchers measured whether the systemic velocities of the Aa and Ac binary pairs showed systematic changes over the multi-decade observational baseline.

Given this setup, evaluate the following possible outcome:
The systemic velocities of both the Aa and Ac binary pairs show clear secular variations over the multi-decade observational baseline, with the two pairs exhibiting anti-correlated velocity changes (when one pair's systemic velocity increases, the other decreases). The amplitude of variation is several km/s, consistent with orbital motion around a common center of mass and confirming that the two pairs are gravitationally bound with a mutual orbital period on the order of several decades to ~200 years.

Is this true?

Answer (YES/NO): YES